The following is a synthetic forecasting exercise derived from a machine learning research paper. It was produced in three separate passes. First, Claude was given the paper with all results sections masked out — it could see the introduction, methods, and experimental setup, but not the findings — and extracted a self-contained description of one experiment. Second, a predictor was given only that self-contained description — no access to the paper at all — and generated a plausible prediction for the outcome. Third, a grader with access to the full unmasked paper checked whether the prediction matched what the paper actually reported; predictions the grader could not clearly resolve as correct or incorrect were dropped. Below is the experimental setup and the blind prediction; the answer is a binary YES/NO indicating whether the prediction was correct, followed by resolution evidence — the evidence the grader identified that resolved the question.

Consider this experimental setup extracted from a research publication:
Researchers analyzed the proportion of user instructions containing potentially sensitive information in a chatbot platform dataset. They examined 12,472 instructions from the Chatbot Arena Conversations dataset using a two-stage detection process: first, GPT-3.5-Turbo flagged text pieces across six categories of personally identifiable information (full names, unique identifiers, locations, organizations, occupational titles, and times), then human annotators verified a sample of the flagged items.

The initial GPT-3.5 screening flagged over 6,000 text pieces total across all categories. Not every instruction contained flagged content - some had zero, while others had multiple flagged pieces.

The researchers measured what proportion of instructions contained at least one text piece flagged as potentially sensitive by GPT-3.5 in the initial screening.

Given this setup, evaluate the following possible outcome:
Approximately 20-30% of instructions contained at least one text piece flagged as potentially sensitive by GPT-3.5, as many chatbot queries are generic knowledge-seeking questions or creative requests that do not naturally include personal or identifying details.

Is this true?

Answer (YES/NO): YES